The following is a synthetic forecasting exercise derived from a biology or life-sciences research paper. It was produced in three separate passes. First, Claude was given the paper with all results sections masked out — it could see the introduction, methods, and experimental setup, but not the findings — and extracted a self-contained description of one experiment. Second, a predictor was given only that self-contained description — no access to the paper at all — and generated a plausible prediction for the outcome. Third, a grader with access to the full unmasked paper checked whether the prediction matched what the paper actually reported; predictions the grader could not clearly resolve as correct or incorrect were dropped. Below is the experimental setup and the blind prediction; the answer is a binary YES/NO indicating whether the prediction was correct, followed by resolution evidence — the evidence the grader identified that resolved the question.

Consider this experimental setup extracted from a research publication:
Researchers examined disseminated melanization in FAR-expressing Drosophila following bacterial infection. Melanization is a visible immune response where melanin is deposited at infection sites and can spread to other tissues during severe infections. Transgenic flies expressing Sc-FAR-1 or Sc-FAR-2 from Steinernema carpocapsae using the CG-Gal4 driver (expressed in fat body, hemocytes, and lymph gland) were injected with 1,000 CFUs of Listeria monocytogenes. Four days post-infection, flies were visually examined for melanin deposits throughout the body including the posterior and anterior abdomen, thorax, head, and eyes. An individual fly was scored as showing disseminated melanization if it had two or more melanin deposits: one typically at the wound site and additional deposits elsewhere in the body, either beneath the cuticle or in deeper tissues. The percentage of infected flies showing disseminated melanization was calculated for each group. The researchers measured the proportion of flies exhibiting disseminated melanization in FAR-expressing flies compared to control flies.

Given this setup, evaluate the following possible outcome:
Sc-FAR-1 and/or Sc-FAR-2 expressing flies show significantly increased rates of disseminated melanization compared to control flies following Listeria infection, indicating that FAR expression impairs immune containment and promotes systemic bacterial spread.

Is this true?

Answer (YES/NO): NO